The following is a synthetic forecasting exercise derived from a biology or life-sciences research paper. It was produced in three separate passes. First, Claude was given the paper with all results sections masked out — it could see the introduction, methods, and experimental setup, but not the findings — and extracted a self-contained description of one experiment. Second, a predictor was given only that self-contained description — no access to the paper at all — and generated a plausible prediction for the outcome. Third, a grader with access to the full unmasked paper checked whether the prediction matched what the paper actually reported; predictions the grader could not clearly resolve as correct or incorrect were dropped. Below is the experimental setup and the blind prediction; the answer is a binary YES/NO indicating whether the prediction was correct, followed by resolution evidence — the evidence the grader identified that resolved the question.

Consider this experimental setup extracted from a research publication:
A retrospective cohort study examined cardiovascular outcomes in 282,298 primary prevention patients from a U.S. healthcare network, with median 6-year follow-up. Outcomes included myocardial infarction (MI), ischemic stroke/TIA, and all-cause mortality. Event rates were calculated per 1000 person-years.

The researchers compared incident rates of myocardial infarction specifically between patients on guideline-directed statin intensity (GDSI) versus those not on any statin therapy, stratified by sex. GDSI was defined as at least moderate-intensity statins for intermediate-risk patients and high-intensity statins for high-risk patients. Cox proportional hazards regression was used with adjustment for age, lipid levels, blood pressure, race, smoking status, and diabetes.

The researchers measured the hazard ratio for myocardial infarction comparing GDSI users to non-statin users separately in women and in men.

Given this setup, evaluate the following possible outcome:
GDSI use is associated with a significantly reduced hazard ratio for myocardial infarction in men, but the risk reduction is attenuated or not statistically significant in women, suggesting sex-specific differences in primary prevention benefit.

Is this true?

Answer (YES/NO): NO